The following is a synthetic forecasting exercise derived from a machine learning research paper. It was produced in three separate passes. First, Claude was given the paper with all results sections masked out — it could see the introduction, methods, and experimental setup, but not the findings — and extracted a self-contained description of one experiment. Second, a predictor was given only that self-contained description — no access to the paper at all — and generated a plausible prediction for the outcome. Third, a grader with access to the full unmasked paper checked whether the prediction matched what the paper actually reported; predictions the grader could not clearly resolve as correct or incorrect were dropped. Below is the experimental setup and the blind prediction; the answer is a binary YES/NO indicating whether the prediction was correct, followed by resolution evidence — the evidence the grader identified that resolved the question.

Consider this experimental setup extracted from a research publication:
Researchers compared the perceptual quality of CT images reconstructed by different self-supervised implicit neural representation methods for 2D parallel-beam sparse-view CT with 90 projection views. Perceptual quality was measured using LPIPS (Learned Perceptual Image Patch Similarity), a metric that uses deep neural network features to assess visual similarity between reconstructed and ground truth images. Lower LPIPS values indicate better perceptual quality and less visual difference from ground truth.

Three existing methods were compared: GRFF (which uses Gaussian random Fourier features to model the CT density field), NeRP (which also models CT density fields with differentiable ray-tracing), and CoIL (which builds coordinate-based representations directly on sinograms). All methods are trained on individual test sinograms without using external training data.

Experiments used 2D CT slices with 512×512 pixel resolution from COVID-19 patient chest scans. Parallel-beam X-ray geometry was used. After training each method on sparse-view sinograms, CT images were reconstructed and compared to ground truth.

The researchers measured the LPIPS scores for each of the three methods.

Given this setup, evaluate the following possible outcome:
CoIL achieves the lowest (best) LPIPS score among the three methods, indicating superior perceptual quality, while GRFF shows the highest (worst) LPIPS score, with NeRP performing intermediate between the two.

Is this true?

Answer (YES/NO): YES